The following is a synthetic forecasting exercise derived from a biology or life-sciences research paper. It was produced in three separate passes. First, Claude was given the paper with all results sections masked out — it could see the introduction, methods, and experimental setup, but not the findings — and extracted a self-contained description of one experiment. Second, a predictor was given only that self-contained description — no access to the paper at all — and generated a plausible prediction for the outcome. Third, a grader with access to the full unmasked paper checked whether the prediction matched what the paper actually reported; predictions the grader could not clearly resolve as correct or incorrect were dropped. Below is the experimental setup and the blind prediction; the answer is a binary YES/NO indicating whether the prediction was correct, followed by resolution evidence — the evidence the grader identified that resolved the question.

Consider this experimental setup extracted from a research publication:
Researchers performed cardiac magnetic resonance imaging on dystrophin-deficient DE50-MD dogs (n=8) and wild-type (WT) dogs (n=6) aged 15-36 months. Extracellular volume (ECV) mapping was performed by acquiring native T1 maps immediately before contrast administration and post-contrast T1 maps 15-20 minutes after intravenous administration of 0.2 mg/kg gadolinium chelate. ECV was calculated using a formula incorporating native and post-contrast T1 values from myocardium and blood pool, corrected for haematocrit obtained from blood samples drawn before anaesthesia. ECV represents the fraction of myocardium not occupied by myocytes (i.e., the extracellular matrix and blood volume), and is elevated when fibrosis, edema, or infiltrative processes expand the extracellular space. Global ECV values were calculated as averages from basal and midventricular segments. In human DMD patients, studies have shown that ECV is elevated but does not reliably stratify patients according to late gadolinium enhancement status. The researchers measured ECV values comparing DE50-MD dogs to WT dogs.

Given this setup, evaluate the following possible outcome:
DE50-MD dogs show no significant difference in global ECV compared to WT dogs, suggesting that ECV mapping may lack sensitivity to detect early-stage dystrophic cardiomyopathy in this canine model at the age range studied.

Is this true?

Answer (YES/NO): NO